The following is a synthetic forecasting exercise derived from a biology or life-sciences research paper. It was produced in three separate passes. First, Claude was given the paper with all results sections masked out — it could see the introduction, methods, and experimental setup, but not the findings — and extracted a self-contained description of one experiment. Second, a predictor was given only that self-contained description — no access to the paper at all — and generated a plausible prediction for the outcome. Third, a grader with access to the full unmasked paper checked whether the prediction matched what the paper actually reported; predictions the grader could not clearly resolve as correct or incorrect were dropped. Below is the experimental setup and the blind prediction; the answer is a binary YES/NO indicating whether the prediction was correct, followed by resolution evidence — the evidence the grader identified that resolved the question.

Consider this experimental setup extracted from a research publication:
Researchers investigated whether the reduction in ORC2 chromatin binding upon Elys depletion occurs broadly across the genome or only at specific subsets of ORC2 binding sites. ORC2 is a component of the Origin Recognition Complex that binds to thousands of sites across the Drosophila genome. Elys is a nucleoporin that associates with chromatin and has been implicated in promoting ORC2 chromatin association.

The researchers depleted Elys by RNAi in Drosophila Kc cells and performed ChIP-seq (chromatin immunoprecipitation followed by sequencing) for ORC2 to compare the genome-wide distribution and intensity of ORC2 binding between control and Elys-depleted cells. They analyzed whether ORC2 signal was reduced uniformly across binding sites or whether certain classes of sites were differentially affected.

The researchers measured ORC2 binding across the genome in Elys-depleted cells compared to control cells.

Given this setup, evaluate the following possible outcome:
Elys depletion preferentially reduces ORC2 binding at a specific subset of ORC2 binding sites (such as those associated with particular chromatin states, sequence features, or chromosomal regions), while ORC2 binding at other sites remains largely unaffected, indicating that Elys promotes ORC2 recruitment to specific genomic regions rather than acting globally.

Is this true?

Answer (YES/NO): NO